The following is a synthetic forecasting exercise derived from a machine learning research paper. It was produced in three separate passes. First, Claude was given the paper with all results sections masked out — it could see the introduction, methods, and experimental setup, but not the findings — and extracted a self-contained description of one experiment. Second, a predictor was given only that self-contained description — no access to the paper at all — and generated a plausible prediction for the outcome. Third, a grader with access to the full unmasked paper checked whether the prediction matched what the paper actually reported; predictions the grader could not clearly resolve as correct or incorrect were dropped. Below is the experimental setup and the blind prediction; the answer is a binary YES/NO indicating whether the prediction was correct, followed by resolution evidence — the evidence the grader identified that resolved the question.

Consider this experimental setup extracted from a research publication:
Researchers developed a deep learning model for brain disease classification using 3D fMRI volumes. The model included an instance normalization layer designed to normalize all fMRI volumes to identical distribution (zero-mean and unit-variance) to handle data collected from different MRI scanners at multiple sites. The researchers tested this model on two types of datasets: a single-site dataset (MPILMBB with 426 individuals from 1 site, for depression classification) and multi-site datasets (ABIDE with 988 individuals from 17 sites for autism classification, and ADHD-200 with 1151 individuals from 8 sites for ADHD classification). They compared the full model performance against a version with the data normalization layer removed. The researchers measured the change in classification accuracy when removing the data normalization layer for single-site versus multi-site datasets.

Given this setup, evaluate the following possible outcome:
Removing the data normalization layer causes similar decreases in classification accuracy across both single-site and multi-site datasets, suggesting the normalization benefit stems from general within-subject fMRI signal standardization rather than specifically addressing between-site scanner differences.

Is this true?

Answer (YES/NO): NO